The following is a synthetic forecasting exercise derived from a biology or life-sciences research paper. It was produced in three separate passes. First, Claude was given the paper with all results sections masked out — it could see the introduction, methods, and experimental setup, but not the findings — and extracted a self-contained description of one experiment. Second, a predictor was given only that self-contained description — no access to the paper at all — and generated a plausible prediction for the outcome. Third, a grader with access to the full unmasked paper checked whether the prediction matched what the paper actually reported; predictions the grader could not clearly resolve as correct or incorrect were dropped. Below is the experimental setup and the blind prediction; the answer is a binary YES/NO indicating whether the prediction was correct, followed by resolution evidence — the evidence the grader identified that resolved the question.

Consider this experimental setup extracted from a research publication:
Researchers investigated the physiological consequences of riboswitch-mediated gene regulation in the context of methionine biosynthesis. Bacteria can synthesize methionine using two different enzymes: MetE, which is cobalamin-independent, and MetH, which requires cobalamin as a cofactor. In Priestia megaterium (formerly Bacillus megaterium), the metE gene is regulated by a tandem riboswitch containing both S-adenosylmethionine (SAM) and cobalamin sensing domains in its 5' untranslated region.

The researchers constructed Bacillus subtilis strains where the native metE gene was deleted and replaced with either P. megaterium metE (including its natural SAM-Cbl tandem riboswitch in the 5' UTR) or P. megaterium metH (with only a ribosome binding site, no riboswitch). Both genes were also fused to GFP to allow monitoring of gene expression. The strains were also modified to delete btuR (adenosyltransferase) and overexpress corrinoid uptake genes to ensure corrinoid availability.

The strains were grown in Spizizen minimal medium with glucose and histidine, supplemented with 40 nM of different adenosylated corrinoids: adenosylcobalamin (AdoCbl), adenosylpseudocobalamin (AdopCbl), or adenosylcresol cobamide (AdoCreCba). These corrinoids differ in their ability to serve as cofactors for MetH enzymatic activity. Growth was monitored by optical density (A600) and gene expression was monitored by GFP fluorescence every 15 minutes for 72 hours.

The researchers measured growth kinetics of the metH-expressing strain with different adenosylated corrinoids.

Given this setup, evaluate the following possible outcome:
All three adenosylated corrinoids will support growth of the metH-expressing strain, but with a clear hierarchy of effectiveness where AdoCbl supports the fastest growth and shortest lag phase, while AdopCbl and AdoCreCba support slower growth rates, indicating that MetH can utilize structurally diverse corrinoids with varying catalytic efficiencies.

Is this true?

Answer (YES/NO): NO